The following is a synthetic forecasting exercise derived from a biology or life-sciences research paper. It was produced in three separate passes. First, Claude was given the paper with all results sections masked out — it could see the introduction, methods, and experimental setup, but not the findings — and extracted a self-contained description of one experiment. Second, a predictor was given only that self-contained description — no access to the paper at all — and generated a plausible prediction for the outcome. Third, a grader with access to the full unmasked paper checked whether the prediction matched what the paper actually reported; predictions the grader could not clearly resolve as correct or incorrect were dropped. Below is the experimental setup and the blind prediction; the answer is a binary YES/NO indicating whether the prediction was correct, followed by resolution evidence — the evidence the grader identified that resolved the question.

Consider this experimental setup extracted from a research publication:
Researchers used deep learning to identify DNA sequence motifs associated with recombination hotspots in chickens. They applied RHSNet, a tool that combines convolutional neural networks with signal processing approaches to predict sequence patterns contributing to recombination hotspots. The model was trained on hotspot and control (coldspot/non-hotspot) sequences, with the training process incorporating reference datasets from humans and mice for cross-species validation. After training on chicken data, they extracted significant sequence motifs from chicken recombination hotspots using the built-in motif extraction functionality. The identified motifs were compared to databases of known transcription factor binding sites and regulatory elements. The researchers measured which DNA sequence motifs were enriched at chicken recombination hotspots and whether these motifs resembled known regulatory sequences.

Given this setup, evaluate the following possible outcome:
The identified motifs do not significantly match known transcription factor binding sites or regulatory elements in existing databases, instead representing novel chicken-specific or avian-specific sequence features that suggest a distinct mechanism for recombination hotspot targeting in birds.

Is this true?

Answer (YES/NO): NO